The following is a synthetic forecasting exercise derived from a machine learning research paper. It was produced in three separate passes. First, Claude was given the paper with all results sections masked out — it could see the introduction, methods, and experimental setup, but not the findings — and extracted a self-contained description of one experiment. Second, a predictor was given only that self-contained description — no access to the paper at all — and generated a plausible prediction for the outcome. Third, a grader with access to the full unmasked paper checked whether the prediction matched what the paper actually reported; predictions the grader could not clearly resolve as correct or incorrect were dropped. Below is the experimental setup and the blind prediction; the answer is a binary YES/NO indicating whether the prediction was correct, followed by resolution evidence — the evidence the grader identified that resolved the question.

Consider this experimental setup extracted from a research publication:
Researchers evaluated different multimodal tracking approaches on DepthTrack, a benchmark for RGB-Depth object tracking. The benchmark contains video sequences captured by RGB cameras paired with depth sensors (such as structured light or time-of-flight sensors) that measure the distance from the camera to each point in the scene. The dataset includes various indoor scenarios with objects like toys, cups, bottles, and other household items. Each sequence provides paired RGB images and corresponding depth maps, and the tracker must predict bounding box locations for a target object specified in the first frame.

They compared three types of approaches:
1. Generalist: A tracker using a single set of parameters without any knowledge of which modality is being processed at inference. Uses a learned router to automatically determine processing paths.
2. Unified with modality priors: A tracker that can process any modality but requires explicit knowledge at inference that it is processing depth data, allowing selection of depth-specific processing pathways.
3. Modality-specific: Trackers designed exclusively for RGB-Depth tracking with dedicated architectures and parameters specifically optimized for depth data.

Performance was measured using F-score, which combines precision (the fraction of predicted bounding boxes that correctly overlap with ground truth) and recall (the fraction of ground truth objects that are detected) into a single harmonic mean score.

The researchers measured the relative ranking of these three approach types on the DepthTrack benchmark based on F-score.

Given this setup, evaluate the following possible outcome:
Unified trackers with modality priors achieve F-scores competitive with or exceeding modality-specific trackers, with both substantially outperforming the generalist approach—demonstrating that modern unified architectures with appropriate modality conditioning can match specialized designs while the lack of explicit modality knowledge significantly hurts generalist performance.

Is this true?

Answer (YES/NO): NO